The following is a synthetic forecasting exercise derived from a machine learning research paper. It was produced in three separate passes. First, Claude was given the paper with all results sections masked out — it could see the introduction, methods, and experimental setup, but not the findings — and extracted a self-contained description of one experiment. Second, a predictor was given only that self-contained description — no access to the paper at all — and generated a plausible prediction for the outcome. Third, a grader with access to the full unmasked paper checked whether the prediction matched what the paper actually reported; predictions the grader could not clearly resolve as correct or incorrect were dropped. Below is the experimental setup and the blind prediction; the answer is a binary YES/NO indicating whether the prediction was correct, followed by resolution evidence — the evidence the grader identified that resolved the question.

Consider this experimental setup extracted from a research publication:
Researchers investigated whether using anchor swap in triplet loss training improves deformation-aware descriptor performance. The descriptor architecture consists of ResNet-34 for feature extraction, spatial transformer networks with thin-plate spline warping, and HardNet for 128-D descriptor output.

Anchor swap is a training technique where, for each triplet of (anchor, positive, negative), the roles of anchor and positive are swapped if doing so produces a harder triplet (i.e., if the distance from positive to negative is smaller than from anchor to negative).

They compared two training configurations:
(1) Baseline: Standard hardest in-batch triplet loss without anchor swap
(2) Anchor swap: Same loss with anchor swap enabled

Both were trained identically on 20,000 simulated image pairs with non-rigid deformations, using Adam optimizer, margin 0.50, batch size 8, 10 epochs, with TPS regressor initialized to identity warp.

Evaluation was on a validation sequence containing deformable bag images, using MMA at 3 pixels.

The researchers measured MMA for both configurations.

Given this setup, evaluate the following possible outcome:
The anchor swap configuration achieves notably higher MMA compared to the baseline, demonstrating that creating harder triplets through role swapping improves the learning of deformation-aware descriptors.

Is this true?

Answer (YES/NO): NO